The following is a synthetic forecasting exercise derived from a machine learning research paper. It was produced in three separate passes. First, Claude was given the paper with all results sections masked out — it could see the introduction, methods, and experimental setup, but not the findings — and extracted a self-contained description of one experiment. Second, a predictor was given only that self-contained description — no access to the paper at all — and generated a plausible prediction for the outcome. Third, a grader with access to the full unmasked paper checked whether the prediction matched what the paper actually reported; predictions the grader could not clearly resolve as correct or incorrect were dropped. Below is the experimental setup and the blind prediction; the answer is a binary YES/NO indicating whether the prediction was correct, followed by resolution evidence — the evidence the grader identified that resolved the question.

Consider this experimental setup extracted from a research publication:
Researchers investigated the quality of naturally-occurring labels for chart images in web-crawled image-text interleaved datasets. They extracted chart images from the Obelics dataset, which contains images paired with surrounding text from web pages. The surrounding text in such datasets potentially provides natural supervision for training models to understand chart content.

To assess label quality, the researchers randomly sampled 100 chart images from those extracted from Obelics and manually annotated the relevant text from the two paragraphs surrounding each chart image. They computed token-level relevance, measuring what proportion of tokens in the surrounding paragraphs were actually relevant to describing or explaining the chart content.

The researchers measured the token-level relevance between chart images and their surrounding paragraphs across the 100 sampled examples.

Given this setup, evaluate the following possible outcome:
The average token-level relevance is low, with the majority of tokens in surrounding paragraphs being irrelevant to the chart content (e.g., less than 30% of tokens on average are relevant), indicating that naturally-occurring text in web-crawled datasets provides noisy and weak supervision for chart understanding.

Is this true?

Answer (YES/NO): NO